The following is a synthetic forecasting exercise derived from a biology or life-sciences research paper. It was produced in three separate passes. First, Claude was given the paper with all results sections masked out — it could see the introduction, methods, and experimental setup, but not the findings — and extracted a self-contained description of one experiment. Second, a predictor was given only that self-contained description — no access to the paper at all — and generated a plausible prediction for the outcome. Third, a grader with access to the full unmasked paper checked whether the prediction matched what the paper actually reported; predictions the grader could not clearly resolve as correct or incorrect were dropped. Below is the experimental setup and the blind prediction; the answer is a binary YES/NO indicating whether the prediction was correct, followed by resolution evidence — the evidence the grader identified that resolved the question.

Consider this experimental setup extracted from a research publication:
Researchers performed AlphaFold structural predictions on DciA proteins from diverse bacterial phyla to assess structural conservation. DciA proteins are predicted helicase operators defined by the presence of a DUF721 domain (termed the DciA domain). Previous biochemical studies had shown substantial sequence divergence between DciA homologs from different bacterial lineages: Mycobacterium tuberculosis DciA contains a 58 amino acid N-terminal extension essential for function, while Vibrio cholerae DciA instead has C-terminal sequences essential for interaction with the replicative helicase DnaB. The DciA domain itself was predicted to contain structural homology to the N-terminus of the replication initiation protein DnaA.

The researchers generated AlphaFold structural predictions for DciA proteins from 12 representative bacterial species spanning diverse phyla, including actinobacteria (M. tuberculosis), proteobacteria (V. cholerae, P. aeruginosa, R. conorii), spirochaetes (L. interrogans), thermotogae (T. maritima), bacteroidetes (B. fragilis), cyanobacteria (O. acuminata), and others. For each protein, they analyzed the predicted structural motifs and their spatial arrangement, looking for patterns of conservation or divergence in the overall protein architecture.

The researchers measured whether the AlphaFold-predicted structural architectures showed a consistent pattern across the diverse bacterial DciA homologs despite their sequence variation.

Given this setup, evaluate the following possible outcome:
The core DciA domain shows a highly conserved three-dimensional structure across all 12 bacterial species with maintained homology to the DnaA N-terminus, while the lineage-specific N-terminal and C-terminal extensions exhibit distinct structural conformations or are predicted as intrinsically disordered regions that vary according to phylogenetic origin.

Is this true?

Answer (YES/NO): YES